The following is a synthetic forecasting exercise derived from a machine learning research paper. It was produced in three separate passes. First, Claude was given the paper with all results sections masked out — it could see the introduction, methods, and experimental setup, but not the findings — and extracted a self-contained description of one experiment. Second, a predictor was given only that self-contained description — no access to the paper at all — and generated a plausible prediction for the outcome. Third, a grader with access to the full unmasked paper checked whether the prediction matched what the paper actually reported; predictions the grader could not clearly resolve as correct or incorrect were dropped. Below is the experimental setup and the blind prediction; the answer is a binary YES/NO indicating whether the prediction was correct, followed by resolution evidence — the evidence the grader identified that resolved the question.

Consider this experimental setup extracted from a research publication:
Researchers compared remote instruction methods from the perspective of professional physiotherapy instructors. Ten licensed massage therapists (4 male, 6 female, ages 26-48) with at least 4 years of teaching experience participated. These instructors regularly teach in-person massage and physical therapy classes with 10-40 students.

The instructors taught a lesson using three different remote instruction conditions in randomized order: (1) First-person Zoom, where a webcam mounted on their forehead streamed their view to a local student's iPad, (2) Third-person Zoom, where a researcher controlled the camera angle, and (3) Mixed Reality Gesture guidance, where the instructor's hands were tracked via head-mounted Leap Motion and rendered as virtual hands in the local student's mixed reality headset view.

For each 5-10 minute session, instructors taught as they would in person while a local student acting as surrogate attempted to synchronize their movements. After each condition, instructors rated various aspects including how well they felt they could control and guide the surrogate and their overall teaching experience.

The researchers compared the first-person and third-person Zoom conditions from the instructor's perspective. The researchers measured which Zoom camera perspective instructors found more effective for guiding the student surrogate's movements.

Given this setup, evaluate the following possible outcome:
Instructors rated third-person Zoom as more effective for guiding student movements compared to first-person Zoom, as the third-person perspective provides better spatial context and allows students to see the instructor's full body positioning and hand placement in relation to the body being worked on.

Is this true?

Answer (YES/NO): NO